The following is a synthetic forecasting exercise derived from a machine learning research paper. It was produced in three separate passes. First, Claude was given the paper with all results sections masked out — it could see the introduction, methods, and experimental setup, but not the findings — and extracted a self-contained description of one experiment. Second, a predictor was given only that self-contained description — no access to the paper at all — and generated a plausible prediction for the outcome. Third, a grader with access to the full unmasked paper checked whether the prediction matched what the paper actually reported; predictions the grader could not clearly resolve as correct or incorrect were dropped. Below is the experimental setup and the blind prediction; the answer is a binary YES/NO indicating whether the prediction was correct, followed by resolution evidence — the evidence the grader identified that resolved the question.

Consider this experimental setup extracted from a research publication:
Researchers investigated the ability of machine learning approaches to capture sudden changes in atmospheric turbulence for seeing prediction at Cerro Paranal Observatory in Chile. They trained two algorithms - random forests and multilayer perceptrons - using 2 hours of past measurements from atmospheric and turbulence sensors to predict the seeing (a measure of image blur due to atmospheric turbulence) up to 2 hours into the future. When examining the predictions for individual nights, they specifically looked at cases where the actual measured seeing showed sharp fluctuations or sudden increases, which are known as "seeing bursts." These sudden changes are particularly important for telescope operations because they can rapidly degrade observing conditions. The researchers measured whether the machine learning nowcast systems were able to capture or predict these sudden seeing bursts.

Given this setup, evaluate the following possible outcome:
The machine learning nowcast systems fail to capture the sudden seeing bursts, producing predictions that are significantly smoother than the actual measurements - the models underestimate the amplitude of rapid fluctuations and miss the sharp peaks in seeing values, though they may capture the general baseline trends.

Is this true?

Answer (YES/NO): YES